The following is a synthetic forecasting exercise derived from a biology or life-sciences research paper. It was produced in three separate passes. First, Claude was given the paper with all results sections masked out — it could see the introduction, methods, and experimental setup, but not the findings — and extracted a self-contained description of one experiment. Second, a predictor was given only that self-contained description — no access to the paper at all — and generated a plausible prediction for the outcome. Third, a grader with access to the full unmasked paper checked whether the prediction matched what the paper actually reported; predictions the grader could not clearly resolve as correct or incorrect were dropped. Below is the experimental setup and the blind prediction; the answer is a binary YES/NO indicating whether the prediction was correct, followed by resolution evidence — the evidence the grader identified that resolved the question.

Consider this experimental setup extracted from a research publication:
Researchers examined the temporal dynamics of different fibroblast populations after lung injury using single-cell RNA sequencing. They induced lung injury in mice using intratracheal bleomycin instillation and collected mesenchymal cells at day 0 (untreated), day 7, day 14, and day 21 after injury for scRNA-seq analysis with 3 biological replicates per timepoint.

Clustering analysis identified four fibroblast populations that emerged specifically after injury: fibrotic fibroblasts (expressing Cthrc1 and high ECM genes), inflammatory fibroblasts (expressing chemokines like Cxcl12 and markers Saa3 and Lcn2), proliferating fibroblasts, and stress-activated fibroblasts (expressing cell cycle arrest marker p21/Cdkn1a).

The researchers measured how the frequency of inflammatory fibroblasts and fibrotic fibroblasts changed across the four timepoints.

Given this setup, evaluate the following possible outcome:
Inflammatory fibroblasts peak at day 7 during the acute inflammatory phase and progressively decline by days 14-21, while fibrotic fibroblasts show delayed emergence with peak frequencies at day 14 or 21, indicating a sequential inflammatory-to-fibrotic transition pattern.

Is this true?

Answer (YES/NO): YES